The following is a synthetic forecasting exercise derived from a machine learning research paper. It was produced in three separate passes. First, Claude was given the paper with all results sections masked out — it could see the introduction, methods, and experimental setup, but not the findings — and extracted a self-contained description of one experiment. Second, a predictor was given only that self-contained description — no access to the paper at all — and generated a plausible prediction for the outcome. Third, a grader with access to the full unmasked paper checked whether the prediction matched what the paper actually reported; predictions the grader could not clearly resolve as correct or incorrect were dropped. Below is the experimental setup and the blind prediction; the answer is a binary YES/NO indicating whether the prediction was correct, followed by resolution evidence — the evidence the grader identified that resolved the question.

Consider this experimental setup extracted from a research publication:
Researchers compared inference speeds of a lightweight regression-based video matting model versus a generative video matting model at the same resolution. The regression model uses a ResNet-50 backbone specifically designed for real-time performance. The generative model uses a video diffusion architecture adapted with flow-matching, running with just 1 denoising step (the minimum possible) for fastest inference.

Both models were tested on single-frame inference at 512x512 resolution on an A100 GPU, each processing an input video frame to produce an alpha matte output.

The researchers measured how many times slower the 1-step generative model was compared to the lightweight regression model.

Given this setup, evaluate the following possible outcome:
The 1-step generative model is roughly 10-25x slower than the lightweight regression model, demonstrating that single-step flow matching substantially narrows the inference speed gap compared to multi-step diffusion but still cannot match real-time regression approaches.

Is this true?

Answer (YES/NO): NO